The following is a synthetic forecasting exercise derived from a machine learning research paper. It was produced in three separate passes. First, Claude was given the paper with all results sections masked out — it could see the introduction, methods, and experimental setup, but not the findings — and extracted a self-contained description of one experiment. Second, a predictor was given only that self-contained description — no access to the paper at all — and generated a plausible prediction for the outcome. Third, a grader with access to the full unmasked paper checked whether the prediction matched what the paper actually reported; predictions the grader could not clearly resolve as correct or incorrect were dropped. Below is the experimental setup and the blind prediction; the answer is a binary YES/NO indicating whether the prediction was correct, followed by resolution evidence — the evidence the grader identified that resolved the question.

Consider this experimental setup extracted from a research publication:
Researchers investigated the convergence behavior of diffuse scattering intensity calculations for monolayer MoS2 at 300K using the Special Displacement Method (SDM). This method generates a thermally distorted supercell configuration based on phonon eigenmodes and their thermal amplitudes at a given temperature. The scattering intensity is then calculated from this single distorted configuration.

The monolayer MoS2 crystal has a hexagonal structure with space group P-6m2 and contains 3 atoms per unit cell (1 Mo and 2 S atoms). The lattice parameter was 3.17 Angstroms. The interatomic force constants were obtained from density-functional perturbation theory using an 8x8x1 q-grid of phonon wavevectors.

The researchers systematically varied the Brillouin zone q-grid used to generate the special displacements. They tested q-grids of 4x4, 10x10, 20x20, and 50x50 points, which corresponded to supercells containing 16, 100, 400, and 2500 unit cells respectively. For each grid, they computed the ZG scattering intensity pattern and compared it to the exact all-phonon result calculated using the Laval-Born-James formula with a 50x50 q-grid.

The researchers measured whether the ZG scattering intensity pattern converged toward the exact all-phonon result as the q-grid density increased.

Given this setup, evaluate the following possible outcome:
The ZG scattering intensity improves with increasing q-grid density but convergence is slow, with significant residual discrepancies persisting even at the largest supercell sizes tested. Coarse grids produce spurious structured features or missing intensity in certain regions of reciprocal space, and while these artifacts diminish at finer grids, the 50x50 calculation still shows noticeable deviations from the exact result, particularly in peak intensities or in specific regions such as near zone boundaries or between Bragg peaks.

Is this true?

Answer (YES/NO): NO